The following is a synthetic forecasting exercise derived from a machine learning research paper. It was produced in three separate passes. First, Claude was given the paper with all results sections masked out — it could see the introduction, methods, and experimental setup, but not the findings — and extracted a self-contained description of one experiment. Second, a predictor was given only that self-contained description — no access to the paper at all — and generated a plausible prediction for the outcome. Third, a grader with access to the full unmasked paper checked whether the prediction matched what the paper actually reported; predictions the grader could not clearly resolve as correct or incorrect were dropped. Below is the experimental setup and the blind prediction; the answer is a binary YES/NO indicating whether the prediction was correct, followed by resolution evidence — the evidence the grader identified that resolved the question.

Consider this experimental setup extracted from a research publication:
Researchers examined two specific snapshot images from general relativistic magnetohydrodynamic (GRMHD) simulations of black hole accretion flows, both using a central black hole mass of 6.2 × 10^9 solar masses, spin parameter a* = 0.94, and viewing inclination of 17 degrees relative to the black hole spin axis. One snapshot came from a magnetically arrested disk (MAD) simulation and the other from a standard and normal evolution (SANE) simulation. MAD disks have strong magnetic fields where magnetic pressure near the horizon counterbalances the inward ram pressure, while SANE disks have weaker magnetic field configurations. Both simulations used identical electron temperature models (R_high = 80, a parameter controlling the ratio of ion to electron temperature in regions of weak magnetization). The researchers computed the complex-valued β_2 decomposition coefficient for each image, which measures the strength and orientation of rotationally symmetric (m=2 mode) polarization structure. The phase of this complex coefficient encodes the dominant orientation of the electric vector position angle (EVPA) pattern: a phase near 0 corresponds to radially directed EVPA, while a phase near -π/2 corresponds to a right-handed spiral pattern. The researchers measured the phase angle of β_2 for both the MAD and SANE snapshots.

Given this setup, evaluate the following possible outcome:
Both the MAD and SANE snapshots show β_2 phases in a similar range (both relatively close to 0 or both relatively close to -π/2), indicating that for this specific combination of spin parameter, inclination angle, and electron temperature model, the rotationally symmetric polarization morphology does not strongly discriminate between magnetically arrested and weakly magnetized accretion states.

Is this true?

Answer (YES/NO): NO